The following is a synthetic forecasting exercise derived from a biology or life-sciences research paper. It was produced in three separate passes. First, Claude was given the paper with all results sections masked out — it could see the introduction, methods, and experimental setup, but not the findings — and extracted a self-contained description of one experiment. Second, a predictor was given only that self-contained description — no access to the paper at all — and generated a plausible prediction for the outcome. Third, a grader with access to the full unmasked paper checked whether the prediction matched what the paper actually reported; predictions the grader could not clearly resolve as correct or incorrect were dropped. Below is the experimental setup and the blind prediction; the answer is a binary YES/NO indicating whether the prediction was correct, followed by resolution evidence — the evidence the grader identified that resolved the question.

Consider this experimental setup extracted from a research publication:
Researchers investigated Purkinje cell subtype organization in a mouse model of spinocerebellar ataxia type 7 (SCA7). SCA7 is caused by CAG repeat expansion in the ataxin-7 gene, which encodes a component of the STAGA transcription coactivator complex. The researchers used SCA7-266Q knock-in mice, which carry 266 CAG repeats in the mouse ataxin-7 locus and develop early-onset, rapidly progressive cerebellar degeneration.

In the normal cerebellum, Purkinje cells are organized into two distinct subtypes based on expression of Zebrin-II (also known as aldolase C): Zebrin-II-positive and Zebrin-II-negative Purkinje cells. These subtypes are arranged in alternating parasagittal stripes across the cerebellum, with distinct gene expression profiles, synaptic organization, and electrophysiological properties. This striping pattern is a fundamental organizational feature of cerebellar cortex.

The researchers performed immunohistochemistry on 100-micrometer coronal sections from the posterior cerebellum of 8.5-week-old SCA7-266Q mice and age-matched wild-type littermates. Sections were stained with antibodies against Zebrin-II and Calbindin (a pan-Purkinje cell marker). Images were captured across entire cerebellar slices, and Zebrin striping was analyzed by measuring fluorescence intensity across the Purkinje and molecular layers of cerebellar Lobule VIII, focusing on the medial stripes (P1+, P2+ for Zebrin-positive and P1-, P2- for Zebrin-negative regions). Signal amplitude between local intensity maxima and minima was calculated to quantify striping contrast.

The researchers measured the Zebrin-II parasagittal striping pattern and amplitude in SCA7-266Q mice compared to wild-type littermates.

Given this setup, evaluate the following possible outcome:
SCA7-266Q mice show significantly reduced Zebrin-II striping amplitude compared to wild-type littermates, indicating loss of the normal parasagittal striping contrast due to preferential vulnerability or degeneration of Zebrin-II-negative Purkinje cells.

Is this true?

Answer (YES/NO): NO